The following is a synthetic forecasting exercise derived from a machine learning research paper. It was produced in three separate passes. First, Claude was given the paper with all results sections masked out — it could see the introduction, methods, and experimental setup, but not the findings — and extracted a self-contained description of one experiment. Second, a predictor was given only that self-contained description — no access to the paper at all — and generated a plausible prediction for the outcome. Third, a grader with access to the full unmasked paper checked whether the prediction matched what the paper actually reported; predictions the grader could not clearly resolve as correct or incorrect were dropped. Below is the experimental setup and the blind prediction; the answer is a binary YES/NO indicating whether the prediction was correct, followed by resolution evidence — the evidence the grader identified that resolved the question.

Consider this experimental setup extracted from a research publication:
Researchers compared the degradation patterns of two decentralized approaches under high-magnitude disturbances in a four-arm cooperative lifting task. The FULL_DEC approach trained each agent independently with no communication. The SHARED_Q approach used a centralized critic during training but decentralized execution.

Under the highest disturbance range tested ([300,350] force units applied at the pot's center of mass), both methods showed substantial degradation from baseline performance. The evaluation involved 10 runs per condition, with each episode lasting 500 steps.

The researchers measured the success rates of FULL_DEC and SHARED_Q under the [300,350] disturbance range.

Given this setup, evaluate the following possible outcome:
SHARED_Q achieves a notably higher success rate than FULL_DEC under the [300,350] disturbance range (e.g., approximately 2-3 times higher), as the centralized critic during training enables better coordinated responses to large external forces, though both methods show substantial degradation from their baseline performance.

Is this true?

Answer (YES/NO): NO